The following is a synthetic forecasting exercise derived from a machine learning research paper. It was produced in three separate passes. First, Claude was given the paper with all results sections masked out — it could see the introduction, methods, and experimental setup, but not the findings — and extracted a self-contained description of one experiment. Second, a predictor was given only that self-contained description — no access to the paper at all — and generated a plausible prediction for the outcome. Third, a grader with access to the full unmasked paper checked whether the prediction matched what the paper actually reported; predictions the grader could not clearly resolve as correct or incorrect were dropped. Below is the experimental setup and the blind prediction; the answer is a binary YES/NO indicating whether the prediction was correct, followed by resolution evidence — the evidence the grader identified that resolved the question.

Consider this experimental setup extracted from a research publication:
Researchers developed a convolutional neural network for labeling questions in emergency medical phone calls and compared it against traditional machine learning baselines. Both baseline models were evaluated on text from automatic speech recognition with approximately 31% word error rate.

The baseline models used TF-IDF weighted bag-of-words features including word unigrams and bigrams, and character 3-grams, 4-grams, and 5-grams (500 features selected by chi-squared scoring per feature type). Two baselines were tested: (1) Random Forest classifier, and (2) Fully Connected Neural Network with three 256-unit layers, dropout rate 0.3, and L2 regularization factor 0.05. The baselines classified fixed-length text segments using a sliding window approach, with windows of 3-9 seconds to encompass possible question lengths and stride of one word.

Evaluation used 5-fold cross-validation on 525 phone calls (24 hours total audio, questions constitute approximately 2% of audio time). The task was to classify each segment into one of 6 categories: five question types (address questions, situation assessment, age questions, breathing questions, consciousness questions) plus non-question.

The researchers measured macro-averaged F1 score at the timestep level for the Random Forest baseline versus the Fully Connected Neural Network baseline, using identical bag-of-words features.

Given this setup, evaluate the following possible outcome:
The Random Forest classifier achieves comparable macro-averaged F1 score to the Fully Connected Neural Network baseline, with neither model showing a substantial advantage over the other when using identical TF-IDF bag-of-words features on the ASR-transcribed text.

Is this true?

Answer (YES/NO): YES